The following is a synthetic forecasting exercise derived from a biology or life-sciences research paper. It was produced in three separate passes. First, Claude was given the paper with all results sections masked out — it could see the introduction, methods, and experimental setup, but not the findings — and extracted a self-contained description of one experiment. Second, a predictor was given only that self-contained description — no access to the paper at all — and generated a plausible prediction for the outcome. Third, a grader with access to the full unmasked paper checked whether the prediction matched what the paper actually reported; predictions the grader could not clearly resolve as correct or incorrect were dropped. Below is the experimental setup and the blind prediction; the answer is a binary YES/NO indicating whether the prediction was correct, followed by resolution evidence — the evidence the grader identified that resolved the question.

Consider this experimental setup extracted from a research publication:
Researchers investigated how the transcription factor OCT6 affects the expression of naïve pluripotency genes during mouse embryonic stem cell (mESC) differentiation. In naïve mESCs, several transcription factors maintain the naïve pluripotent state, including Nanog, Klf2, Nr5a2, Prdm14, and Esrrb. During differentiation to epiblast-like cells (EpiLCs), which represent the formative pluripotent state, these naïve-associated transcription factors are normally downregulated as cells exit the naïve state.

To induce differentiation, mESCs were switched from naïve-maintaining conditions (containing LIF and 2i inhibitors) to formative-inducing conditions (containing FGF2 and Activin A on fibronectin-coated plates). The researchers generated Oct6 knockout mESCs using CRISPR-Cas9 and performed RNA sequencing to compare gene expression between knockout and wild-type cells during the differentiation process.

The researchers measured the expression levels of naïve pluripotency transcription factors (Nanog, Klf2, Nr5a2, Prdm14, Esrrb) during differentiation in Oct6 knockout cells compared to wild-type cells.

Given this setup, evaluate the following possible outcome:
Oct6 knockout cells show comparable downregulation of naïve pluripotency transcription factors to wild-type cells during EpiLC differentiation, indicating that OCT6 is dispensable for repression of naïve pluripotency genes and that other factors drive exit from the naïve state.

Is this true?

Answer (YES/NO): NO